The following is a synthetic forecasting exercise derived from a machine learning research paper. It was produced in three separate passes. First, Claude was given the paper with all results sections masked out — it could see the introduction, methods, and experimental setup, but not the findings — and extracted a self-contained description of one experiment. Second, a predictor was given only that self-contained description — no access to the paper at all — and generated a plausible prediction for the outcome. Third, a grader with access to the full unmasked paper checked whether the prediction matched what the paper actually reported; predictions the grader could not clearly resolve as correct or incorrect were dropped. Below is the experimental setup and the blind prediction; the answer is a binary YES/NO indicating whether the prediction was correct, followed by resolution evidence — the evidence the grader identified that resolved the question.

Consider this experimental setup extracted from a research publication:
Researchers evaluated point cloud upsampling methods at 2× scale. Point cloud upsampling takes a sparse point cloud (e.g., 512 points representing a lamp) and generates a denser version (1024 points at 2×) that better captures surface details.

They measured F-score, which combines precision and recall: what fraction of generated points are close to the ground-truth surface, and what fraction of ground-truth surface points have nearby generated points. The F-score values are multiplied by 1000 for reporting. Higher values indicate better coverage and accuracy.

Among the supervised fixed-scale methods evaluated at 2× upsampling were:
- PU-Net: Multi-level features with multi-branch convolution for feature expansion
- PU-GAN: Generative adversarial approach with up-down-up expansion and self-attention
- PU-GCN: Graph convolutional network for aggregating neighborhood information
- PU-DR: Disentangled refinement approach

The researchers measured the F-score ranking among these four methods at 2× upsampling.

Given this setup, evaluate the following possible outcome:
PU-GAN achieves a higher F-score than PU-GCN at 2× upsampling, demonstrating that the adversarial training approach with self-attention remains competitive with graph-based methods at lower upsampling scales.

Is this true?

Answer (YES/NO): NO